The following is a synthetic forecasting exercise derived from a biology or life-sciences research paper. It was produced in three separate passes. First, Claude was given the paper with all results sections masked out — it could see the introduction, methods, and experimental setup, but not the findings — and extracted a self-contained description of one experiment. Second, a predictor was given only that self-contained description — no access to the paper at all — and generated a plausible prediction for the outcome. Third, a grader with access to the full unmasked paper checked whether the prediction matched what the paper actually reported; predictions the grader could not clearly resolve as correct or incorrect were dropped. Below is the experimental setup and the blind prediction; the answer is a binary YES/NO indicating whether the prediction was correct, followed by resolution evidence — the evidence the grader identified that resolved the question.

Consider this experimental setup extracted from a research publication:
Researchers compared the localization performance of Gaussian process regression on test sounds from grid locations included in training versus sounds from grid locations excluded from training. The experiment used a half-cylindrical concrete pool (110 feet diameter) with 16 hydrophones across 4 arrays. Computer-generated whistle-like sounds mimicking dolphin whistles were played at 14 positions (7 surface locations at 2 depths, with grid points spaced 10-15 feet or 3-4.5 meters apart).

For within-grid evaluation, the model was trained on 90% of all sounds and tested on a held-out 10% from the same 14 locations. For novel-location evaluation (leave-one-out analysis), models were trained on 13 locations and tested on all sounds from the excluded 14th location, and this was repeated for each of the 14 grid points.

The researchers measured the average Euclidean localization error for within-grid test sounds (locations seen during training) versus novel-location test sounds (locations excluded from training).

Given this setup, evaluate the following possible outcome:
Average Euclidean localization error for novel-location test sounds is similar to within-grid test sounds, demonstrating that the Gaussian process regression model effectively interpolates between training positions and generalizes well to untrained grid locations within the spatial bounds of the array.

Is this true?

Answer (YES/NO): NO